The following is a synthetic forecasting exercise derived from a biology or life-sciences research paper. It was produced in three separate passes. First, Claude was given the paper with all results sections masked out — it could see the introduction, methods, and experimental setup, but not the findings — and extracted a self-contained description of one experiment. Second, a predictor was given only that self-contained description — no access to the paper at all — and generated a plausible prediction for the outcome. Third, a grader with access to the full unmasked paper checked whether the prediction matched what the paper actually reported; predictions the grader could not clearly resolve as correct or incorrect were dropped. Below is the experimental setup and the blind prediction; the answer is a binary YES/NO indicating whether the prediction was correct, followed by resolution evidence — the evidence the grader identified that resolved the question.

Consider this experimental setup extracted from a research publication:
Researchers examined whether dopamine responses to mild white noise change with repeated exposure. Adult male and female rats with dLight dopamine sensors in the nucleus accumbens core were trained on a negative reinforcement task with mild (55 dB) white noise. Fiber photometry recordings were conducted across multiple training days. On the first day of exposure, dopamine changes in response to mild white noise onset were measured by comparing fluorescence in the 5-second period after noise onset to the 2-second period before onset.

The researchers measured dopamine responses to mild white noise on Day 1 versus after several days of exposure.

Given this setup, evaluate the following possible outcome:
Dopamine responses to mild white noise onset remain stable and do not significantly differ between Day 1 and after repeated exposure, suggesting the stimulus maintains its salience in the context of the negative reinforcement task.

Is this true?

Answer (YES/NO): NO